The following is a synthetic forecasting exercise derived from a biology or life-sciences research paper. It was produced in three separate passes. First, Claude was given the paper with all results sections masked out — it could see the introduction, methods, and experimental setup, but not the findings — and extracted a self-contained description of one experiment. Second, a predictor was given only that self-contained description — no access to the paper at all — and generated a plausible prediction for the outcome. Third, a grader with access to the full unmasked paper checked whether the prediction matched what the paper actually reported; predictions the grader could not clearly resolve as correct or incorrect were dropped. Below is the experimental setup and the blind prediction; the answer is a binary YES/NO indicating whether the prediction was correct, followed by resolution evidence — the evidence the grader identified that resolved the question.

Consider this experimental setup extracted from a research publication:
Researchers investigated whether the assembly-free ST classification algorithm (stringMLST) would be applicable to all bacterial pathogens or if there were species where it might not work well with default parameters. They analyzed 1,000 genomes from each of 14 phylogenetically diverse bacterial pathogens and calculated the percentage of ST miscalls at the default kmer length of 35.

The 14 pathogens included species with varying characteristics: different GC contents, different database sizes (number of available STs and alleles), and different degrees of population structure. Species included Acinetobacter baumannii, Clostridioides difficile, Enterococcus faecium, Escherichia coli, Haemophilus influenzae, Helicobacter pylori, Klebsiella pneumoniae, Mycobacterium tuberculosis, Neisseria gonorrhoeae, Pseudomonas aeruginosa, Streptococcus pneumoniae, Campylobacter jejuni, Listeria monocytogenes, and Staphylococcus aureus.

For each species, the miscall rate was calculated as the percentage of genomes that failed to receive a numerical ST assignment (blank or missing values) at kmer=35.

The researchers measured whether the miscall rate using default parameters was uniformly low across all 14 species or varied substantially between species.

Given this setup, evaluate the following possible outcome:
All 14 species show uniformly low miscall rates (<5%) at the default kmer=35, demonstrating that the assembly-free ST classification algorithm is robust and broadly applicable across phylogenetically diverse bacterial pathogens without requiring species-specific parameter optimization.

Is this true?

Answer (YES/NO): NO